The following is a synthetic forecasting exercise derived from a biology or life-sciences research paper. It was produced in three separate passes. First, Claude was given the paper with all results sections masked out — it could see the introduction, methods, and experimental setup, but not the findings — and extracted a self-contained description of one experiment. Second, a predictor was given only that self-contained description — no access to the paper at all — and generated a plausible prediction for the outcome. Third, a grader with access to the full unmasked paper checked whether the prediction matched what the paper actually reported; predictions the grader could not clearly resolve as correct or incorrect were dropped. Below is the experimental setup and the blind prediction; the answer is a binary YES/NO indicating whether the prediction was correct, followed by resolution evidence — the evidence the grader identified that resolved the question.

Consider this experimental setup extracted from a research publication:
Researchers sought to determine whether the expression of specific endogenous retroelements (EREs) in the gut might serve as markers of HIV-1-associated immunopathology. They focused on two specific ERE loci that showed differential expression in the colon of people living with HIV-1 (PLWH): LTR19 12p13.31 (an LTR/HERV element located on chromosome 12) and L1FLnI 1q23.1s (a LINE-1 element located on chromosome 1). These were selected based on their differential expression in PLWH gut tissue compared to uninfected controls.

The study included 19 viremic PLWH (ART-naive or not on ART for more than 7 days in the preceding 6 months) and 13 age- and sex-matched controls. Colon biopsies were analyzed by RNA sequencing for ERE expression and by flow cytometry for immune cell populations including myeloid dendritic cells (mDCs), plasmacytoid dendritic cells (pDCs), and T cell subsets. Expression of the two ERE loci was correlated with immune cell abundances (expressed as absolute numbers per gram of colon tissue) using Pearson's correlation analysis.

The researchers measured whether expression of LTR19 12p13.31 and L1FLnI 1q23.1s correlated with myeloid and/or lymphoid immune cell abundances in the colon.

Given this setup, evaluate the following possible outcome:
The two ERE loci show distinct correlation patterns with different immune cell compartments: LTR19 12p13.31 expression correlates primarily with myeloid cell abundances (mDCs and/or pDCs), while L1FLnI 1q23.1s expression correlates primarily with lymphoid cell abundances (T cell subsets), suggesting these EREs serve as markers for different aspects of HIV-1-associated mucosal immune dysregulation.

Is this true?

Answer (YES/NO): NO